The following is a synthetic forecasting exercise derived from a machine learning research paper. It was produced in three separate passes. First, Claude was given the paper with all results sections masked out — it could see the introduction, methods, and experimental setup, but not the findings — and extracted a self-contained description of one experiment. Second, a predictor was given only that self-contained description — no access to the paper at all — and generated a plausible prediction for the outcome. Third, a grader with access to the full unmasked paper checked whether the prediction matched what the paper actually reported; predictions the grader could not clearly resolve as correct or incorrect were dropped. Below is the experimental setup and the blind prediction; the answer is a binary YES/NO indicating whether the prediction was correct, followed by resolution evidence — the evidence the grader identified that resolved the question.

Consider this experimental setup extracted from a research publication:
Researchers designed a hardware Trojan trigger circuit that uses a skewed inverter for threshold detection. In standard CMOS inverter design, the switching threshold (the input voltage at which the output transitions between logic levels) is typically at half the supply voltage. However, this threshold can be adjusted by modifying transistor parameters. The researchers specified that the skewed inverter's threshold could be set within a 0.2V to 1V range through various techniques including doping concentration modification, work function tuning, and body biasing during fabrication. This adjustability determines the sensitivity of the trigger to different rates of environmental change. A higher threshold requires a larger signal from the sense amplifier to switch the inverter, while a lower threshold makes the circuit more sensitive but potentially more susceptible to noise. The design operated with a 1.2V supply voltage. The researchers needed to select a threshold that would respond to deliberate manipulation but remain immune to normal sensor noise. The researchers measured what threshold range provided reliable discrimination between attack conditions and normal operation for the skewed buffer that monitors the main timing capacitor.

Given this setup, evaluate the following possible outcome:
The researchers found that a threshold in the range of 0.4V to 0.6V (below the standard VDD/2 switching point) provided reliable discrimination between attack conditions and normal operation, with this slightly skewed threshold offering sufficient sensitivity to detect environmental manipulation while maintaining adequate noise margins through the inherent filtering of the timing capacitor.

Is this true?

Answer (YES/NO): NO